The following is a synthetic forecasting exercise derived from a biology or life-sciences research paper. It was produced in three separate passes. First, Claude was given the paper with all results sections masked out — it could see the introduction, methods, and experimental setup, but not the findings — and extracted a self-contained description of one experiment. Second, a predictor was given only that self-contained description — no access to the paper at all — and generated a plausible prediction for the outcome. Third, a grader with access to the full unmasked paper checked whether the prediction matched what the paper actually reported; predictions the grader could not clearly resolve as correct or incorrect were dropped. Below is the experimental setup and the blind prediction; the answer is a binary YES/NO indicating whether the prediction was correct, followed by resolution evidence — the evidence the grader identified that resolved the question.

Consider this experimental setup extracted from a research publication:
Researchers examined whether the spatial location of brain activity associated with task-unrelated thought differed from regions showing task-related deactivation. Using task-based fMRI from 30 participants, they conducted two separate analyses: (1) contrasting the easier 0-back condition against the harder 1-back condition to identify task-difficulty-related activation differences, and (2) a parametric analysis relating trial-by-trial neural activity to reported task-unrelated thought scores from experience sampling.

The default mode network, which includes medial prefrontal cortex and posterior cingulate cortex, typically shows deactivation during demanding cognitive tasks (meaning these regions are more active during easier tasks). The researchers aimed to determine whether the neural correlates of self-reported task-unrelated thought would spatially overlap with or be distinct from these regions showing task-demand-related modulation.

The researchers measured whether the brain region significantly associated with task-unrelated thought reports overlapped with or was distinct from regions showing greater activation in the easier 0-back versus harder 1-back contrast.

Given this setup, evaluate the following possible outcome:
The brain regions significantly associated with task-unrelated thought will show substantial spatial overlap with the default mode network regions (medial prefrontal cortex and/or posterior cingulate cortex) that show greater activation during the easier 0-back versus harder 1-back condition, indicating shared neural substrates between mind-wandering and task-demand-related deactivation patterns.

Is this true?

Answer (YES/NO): NO